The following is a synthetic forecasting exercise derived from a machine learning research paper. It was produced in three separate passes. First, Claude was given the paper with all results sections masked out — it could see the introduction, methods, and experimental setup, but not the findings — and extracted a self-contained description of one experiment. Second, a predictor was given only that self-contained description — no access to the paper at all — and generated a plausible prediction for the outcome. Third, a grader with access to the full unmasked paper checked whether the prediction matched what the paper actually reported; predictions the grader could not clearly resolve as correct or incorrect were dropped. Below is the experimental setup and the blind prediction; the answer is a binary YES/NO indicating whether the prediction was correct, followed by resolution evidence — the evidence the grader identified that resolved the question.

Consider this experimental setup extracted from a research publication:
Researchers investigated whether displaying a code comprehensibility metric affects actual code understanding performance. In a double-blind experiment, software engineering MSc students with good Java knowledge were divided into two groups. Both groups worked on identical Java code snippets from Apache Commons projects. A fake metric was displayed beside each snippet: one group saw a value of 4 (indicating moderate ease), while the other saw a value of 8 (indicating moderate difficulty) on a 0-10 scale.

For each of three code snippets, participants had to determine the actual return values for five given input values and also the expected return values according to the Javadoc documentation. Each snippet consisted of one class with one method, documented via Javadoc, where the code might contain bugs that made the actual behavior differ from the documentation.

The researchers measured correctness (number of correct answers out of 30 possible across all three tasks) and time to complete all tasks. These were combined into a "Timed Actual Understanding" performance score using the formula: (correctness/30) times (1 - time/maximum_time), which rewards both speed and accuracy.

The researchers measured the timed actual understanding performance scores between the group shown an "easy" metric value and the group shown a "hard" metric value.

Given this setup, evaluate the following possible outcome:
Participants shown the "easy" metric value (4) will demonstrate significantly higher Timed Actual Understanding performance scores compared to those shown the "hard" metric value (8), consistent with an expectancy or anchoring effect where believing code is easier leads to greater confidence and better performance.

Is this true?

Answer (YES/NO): NO